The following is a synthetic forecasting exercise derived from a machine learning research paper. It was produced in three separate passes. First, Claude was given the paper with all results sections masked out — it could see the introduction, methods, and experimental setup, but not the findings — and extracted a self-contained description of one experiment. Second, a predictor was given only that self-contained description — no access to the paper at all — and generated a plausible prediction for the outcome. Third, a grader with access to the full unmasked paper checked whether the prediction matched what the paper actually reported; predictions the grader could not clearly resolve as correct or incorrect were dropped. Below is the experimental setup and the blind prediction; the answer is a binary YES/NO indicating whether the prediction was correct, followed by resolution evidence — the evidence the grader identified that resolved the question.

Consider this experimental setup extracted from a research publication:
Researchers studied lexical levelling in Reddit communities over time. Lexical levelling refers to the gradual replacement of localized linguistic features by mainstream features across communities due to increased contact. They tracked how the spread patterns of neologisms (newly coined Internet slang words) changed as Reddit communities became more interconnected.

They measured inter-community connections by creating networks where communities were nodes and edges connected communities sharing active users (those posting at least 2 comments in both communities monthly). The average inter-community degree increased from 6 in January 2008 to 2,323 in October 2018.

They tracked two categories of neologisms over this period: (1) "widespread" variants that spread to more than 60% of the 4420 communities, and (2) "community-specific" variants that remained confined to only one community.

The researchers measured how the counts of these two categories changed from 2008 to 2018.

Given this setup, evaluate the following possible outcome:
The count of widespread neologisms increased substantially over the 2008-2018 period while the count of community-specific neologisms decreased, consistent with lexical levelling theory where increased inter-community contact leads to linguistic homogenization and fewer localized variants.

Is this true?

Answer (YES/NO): NO